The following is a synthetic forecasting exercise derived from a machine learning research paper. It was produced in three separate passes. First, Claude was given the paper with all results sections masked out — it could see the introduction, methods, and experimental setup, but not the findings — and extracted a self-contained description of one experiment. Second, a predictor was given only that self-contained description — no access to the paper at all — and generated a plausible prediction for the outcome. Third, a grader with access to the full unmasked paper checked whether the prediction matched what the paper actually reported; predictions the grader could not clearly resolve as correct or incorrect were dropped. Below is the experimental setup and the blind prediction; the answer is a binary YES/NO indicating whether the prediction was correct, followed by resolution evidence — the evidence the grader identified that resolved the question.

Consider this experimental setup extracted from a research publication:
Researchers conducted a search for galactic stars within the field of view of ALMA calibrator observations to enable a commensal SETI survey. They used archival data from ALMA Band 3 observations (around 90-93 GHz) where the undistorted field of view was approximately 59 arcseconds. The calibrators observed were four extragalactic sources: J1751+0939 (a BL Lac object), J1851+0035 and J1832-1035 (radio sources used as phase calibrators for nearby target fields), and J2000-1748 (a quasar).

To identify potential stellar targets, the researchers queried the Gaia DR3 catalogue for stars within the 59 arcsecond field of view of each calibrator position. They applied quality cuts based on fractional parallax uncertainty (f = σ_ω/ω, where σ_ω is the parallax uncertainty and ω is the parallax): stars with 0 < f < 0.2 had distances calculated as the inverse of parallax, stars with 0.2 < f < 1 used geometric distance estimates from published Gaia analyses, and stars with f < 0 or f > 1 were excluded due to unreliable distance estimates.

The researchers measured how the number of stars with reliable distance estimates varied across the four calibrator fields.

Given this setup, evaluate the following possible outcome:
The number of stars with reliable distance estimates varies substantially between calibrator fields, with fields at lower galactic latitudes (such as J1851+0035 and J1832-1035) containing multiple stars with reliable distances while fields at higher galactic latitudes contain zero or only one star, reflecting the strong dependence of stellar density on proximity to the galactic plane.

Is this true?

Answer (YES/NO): NO